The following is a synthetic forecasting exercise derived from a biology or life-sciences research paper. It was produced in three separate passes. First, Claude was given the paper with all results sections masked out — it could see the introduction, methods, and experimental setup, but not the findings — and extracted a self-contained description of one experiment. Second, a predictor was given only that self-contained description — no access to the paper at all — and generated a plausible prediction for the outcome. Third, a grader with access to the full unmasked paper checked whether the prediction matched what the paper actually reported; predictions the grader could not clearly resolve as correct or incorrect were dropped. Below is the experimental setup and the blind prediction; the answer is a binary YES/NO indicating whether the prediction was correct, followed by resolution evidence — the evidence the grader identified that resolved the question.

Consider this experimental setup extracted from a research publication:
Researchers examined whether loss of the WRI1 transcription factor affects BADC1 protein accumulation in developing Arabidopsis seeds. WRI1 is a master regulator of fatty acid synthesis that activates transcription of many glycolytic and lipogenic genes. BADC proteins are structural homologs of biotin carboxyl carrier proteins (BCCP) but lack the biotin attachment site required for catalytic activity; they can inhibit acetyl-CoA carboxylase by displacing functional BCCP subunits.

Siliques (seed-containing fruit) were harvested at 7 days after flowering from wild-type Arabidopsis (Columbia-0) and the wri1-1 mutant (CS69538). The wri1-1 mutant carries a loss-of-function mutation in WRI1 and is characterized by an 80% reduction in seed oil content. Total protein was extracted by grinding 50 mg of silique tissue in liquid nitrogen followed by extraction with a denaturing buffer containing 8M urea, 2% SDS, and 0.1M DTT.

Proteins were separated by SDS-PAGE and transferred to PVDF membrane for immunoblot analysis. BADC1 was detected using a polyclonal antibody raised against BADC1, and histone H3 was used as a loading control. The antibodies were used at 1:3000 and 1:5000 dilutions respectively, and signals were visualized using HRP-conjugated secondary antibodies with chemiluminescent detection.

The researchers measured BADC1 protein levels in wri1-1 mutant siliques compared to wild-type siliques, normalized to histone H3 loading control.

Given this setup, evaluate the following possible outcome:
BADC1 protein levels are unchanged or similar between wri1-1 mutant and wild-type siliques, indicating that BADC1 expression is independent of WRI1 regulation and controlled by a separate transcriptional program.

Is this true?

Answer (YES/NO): NO